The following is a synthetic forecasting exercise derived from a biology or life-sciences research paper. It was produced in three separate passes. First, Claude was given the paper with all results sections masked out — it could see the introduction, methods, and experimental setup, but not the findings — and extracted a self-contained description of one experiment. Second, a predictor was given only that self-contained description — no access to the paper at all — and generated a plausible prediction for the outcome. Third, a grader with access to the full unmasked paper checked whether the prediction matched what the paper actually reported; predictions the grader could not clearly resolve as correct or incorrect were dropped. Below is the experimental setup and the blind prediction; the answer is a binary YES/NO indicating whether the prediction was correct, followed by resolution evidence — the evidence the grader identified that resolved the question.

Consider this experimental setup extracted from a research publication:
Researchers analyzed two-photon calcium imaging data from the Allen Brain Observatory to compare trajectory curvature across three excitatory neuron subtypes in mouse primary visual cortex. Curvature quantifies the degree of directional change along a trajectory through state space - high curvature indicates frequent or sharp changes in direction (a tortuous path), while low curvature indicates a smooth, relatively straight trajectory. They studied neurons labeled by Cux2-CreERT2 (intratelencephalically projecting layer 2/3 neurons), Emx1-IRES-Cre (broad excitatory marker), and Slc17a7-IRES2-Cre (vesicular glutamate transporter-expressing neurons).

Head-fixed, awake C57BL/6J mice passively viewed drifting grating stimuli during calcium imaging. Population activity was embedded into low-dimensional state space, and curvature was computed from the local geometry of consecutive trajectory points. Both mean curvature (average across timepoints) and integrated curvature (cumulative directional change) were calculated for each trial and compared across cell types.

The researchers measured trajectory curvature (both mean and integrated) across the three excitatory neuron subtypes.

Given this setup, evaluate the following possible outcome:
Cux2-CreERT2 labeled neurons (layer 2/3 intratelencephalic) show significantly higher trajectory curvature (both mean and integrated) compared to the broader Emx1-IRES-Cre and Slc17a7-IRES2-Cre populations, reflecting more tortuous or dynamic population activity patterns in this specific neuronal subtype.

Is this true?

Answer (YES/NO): NO